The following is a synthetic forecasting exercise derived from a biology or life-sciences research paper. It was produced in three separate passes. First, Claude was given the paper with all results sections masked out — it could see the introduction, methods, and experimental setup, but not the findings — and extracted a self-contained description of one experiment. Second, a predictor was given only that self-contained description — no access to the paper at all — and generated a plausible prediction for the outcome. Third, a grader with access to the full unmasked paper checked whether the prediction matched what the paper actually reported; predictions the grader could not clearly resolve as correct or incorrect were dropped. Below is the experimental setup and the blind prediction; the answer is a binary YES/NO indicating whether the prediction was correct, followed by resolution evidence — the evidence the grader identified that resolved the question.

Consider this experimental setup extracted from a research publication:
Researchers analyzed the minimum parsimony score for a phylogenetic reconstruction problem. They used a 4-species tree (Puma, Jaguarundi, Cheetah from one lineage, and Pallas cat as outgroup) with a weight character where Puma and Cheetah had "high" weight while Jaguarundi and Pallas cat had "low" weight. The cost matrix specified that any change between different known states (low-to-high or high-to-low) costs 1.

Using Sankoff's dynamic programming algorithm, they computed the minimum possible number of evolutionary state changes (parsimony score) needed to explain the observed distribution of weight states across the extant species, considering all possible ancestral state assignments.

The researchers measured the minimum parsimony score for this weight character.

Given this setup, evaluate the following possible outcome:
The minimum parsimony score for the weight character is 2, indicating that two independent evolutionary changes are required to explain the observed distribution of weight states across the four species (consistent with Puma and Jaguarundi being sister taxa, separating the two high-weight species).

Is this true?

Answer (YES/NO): YES